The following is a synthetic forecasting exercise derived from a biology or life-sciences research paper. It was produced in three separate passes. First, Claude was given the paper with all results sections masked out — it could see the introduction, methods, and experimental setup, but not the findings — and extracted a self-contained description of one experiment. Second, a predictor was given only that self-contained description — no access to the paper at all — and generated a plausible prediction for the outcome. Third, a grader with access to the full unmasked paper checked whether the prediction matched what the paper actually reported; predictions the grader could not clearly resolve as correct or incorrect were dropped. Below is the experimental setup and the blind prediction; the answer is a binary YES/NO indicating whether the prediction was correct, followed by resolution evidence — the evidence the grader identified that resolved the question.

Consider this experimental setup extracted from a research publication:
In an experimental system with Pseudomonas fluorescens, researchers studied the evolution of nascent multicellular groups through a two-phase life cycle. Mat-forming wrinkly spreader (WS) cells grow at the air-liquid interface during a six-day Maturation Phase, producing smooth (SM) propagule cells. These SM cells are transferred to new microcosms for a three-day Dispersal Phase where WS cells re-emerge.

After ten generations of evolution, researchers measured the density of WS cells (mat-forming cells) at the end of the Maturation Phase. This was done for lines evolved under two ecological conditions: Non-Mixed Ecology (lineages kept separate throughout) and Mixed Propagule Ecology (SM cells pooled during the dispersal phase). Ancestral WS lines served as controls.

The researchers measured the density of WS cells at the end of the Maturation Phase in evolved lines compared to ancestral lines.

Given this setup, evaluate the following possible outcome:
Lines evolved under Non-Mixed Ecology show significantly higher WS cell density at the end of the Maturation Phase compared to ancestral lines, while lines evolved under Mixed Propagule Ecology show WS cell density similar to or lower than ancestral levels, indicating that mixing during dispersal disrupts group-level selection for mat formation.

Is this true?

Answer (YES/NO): NO